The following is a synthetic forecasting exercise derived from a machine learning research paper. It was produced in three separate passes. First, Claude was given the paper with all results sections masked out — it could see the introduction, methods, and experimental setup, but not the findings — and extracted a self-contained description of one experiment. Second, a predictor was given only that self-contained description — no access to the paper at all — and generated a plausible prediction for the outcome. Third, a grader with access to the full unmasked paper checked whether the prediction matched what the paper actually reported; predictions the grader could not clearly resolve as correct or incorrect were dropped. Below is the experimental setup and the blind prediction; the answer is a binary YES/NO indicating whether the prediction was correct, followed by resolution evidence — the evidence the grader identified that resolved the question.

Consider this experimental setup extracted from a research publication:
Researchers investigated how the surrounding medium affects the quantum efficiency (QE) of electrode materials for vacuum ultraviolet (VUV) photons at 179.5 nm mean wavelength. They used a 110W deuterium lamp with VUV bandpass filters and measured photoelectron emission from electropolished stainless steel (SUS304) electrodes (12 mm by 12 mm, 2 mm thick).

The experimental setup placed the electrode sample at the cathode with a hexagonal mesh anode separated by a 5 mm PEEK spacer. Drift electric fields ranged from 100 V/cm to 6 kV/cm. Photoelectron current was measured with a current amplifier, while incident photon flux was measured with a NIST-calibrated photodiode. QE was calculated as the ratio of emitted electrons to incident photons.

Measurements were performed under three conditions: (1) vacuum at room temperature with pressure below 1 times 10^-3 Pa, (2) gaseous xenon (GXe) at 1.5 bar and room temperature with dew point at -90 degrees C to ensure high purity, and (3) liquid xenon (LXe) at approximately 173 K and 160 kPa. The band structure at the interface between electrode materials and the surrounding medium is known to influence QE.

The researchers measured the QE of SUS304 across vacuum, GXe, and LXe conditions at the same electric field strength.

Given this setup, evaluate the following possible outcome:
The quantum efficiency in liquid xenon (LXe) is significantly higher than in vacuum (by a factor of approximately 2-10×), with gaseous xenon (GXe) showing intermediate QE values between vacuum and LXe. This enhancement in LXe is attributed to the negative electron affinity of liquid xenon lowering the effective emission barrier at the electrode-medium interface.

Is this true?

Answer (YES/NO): NO